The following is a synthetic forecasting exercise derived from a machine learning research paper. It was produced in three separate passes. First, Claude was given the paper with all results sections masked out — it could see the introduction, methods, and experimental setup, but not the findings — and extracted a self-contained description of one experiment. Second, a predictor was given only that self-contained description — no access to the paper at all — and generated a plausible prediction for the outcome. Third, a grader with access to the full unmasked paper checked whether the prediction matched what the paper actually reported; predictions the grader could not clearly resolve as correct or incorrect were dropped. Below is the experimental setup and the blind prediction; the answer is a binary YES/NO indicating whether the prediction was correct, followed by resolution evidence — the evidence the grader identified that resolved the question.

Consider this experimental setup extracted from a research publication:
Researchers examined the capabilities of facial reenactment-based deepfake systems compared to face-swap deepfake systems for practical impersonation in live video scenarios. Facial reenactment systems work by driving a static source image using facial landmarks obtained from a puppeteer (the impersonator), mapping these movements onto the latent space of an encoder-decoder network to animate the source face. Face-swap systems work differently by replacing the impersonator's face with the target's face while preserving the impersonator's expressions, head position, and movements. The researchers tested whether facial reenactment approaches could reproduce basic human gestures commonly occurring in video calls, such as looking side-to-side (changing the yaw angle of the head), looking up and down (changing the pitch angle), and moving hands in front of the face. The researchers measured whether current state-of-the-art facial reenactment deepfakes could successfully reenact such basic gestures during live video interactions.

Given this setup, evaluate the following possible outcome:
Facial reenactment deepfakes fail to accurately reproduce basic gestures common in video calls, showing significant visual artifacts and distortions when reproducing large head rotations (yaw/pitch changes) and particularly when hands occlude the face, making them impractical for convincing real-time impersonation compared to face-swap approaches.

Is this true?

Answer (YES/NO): NO